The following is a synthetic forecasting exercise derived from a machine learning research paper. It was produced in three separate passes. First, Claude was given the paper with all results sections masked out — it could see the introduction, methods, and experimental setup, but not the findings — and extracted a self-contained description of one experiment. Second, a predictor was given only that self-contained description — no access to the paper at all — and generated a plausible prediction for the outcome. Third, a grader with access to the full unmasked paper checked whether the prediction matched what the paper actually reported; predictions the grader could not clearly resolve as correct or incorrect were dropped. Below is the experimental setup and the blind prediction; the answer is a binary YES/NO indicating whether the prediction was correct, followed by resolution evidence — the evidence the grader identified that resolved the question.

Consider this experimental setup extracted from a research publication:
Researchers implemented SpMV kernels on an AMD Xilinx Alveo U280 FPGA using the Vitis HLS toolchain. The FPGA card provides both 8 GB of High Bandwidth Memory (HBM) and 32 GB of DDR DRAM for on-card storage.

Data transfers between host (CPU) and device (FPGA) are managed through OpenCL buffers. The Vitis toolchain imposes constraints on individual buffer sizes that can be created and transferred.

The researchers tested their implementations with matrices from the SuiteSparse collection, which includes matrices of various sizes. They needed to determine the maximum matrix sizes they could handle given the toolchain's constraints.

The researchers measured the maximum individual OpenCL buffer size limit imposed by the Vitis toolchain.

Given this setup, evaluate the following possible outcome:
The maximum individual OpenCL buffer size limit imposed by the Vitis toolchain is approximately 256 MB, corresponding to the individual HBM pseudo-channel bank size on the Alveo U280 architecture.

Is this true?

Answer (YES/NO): NO